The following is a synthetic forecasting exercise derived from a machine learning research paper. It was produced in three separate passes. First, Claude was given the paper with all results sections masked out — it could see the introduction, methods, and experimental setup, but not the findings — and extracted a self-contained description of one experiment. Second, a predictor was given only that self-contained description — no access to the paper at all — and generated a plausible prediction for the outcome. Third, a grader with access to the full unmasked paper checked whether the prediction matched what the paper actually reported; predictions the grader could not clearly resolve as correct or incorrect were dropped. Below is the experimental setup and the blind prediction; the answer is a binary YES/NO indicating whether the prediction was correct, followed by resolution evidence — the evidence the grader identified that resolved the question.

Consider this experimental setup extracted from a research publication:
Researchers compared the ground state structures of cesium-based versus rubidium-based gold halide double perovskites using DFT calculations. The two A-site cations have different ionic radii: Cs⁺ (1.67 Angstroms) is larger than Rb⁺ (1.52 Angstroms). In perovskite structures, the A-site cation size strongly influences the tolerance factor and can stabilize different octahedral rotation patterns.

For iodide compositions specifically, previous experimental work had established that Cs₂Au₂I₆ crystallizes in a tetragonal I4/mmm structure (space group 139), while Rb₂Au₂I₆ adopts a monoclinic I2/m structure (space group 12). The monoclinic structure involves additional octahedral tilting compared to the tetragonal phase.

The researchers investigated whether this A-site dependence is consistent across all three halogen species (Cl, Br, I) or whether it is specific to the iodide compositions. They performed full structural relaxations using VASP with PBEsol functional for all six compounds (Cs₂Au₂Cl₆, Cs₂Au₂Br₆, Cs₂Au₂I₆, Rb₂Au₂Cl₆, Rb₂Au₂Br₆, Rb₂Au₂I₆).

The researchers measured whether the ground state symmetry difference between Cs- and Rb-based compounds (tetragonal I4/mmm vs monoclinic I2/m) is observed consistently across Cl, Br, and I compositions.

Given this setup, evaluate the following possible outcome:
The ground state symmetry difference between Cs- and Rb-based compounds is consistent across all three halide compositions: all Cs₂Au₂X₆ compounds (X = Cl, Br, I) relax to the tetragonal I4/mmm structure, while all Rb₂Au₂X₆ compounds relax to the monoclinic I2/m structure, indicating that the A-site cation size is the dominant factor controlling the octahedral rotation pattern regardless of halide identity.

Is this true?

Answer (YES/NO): NO